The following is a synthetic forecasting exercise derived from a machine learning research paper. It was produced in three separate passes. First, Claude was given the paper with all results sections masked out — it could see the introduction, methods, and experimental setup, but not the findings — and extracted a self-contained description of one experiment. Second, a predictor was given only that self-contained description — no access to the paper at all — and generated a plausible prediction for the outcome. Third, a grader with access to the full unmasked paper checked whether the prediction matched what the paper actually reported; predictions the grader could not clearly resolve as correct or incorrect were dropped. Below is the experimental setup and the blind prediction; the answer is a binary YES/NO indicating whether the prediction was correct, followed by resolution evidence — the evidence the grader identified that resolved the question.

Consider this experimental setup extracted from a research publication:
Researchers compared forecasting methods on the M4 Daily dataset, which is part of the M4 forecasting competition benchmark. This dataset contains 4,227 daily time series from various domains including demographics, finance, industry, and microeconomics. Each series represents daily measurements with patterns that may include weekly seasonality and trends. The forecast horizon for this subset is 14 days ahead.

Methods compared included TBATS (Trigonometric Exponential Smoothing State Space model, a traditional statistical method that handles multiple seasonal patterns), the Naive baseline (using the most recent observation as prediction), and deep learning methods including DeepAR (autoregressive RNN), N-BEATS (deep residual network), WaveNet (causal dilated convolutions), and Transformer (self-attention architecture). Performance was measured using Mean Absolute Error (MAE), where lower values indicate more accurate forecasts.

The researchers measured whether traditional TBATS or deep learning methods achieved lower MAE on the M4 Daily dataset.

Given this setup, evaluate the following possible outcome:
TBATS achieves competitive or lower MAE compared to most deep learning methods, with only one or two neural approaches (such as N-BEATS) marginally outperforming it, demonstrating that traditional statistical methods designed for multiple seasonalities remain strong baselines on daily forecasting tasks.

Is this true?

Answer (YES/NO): NO